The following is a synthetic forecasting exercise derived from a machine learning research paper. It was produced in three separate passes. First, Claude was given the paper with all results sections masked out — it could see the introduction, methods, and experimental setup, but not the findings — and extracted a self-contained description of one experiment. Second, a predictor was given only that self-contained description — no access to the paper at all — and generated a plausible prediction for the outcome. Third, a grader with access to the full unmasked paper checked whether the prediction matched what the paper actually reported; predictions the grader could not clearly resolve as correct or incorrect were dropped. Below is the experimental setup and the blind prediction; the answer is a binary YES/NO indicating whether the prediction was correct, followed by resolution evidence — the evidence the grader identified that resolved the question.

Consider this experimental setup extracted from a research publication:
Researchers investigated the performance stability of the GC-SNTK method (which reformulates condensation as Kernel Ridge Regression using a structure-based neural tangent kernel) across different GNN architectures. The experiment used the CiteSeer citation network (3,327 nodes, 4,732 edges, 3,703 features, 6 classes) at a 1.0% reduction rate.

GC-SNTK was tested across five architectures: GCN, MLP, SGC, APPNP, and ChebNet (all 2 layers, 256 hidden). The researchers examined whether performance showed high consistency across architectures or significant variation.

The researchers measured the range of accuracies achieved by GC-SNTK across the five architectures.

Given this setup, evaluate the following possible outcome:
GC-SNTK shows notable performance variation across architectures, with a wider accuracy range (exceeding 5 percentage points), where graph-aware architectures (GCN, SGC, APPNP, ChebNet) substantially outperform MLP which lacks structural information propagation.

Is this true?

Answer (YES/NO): NO